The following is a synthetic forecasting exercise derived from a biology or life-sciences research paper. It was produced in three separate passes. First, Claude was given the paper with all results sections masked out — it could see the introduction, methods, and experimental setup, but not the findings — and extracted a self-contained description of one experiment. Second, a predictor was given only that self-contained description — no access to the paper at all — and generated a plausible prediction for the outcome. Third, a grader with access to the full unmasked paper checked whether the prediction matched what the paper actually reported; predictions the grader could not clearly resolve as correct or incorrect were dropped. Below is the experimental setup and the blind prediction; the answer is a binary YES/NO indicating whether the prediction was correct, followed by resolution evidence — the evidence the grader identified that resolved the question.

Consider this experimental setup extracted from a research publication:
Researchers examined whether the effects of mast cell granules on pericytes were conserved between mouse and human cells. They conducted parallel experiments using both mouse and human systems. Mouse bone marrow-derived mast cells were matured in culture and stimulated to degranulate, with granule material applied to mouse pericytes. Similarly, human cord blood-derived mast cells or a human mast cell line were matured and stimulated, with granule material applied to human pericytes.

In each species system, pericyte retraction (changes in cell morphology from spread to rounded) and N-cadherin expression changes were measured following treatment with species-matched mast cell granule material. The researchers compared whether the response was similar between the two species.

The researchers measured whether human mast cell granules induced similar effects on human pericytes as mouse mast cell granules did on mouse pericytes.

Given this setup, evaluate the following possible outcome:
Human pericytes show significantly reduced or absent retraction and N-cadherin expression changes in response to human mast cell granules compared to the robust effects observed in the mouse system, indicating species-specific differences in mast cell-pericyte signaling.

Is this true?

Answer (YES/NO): NO